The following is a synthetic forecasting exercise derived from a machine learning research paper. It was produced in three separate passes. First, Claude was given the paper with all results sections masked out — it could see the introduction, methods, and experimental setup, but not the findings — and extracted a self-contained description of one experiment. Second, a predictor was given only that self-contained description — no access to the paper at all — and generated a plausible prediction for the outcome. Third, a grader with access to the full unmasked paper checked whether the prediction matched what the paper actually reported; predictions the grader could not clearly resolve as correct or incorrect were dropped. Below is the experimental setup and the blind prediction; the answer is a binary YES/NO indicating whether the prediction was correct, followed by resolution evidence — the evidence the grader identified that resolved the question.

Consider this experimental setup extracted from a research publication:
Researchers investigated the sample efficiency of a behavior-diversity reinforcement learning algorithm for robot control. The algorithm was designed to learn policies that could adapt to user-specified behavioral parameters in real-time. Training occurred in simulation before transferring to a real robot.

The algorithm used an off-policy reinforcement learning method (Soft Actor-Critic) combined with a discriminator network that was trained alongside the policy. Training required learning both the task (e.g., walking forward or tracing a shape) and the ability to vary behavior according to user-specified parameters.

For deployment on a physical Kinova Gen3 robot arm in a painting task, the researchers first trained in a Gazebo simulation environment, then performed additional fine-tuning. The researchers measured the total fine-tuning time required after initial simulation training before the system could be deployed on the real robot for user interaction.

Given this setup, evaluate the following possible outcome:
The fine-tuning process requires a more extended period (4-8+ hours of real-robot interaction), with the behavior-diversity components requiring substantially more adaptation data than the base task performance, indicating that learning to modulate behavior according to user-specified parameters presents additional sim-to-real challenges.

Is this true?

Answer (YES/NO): NO